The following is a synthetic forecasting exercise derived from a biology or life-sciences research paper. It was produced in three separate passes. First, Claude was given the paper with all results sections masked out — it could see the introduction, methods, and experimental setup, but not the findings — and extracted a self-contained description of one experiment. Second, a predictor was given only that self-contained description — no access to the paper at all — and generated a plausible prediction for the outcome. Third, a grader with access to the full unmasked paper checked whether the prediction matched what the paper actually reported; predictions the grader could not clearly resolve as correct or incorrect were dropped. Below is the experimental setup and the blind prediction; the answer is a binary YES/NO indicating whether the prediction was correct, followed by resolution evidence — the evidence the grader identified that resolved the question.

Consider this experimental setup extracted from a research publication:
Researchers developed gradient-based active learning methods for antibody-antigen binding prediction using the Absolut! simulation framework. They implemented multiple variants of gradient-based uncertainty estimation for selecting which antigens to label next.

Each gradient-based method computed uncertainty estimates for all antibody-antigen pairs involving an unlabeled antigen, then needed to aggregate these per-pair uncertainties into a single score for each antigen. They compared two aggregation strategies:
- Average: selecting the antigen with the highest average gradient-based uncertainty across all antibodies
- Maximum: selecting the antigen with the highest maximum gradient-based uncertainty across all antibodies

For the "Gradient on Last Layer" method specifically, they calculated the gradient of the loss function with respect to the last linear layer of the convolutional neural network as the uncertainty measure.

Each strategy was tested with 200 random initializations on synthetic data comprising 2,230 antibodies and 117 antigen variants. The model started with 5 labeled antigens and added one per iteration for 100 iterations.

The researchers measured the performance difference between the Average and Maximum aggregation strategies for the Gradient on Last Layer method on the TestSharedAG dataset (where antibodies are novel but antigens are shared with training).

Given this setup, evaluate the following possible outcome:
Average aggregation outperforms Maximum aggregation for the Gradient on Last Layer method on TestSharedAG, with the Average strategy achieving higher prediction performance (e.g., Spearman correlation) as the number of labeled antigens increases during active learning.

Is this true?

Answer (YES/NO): NO